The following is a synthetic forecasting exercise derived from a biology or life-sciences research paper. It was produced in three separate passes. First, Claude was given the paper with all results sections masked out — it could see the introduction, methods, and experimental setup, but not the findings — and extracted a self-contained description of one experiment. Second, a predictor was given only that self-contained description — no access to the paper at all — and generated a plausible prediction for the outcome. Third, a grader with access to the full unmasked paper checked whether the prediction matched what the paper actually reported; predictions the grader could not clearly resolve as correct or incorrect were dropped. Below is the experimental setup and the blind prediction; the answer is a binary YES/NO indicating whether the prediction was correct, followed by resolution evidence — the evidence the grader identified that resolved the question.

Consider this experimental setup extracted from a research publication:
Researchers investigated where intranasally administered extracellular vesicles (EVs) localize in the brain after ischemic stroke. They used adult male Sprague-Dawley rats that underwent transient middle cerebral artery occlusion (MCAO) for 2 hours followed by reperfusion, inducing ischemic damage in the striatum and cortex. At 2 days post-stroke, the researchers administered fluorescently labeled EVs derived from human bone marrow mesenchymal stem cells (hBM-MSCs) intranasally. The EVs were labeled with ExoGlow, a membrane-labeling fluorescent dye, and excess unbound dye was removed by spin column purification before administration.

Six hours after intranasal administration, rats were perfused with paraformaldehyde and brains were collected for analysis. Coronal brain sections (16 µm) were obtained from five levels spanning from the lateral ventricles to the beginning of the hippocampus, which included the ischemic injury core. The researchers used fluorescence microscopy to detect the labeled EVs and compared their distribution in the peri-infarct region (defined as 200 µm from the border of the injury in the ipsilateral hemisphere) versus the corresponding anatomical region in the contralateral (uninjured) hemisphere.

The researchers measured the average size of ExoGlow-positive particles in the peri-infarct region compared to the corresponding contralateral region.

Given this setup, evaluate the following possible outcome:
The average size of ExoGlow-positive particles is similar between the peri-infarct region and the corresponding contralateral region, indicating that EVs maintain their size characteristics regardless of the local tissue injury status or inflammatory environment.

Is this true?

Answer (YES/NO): NO